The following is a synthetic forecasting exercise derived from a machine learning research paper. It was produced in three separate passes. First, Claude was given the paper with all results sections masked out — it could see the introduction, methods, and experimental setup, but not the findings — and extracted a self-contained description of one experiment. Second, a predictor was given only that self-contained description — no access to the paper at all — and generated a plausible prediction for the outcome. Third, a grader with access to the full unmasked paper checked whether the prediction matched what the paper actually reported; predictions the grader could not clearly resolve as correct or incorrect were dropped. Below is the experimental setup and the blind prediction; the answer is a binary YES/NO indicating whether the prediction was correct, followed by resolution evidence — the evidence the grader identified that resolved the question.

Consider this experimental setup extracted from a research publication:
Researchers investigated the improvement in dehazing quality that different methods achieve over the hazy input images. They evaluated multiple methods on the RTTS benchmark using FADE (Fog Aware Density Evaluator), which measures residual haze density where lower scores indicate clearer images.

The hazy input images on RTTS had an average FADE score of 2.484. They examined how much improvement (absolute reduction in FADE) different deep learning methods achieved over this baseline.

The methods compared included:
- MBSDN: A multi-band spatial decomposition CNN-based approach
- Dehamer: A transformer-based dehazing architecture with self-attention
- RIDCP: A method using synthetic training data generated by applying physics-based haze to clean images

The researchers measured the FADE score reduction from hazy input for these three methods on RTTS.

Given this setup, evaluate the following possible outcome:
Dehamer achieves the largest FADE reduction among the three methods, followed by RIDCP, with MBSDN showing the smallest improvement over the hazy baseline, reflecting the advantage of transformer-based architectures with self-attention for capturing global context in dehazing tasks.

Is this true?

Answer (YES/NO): NO